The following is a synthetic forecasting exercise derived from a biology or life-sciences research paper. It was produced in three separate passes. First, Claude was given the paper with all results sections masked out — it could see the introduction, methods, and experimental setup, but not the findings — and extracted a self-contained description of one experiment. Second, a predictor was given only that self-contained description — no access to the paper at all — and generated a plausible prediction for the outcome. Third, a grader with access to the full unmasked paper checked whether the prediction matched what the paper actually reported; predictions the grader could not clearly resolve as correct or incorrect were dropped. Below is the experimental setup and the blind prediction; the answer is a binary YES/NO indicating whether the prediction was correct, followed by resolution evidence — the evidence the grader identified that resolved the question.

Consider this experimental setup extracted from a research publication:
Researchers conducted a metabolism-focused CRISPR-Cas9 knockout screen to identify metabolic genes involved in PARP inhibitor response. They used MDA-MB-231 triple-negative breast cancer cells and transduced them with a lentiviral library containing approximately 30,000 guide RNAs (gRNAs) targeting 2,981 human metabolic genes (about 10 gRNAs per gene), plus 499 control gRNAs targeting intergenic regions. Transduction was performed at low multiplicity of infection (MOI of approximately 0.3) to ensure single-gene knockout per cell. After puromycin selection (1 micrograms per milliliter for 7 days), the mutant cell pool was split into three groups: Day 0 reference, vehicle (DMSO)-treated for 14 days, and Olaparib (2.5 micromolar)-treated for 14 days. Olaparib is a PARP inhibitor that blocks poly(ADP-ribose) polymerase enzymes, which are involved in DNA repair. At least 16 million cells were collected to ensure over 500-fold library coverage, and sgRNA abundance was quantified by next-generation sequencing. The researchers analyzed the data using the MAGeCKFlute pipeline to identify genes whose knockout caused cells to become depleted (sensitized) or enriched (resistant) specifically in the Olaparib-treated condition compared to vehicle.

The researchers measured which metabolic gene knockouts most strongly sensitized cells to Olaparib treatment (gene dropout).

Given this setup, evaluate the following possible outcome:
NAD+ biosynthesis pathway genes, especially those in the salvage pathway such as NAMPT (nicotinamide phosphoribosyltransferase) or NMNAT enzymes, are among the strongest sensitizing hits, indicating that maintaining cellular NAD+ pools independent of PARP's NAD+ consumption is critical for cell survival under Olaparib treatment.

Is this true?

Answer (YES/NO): NO